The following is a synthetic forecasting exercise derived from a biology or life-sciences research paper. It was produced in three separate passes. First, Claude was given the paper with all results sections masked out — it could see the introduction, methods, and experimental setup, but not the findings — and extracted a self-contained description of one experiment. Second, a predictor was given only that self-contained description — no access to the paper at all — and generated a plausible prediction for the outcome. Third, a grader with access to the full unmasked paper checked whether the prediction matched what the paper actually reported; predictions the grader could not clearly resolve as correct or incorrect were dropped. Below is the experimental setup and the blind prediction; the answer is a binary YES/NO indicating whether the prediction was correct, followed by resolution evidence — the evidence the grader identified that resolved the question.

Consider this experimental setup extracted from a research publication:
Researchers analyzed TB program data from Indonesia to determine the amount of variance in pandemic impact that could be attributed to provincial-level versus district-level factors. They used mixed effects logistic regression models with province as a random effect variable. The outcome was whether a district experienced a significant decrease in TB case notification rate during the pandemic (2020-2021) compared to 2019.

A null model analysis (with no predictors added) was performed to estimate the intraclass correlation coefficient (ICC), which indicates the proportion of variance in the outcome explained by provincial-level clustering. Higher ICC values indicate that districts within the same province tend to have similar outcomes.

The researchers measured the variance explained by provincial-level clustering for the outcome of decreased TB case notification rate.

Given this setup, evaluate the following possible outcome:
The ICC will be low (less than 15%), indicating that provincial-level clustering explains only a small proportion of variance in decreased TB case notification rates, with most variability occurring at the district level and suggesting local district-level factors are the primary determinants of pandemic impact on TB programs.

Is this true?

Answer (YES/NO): NO